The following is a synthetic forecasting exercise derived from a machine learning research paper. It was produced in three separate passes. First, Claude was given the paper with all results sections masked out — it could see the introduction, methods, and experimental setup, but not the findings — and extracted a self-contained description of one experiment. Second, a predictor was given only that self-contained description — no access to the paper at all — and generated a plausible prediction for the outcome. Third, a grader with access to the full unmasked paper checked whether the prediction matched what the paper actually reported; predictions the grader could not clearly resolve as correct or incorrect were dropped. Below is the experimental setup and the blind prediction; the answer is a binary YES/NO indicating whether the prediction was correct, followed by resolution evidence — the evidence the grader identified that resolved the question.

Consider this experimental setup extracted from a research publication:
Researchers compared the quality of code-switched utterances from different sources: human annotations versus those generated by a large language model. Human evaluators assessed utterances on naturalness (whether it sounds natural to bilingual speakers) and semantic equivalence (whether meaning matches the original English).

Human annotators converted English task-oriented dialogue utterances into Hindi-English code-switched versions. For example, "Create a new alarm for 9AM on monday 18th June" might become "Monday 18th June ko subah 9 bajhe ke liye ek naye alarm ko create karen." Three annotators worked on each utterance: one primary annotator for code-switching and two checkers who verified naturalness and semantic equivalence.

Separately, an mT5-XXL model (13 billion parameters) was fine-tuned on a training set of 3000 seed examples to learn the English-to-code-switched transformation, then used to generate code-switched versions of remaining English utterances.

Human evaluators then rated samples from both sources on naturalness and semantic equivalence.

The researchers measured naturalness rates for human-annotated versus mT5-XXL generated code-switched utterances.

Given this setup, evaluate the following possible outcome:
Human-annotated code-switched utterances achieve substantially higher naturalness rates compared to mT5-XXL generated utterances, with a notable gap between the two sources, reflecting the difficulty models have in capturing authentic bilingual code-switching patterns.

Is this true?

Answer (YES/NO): NO